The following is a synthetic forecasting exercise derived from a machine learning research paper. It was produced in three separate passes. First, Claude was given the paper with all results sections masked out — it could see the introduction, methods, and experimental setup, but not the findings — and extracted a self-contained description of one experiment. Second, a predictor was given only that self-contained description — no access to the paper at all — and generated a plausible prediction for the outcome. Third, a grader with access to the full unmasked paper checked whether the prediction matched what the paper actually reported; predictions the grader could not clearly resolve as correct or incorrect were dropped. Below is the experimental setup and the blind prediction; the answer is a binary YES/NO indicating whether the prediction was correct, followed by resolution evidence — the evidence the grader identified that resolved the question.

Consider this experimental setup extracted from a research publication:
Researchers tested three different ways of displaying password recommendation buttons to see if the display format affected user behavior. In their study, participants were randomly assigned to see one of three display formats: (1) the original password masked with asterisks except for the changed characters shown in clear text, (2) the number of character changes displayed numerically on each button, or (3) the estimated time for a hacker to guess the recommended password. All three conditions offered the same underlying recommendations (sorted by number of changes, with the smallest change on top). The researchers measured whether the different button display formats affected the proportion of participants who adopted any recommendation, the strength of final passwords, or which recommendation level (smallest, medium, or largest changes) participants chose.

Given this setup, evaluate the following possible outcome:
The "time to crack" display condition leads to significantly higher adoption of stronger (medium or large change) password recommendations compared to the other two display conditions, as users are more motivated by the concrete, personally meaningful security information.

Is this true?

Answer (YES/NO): NO